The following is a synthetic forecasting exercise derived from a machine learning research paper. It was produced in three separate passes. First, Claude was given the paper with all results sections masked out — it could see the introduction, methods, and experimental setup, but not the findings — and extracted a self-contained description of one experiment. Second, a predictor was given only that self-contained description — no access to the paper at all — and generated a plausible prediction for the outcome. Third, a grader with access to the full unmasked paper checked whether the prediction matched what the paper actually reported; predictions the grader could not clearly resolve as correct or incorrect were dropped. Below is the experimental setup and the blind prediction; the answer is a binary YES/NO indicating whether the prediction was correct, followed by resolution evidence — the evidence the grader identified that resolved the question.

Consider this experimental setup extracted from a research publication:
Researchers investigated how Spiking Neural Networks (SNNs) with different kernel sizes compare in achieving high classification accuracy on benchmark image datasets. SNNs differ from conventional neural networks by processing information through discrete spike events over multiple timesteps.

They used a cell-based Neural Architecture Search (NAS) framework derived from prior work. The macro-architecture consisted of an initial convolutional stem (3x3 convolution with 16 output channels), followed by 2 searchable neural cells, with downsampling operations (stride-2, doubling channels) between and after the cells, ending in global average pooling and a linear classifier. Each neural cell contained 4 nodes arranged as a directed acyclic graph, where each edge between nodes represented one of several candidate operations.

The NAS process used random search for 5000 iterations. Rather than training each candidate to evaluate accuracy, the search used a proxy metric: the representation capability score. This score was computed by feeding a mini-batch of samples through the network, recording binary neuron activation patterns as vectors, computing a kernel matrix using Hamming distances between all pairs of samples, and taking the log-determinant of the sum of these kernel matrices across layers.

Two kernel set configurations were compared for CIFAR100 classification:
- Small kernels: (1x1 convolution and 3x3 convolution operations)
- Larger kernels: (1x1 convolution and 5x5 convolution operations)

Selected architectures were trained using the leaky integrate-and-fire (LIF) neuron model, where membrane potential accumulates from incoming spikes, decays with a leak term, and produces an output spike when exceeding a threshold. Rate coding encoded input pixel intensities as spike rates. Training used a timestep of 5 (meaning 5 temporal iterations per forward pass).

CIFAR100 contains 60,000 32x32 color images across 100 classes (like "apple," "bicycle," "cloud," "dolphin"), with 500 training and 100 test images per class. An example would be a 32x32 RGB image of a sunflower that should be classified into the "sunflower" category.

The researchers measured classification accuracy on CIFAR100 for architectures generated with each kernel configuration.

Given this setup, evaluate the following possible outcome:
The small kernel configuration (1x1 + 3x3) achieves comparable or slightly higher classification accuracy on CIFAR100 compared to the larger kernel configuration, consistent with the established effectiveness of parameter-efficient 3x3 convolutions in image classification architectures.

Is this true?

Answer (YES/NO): NO